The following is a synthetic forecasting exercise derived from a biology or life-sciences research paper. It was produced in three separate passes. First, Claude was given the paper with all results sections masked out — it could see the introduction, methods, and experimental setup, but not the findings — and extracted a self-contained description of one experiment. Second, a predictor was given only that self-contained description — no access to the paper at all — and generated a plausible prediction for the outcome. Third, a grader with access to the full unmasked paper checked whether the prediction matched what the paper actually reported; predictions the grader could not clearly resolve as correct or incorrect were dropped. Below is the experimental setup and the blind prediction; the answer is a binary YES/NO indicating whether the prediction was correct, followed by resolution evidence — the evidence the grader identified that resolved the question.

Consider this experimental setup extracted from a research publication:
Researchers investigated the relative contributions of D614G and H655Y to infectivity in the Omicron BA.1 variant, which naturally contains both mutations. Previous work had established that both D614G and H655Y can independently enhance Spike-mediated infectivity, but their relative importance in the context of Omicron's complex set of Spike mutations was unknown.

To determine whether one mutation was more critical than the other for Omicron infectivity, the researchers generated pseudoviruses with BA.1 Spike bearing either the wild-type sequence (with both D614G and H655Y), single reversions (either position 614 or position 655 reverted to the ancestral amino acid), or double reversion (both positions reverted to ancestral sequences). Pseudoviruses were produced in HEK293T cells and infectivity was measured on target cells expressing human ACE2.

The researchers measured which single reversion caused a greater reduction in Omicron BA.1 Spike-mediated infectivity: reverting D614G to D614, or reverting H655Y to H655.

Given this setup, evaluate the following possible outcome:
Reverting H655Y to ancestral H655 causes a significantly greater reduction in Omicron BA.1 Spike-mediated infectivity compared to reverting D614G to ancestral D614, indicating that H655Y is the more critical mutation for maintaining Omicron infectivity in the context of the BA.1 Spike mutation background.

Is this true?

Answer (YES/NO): YES